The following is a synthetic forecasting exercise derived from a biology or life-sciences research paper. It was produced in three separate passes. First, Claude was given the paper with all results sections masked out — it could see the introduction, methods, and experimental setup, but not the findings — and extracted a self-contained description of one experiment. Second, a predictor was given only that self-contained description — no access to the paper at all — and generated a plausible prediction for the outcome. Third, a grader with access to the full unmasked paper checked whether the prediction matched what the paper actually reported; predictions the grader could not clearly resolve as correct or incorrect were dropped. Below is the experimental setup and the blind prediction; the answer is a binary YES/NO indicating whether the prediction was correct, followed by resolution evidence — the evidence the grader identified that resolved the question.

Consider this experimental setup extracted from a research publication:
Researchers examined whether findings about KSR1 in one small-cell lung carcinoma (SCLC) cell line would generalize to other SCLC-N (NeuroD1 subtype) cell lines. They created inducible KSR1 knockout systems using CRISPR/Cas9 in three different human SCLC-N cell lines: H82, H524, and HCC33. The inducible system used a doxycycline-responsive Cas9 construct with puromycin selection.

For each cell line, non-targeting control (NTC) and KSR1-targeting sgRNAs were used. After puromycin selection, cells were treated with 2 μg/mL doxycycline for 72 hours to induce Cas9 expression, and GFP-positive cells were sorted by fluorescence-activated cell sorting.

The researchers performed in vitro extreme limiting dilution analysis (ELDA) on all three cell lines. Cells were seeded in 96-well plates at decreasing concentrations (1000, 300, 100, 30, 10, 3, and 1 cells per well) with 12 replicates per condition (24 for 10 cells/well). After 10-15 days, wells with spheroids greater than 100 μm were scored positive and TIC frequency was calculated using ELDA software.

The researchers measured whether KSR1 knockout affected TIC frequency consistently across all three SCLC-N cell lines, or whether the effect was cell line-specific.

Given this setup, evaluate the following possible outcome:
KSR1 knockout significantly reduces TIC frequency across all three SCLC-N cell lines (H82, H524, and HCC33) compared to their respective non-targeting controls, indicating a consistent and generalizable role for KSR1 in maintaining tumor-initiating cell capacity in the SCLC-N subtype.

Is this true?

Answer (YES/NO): YES